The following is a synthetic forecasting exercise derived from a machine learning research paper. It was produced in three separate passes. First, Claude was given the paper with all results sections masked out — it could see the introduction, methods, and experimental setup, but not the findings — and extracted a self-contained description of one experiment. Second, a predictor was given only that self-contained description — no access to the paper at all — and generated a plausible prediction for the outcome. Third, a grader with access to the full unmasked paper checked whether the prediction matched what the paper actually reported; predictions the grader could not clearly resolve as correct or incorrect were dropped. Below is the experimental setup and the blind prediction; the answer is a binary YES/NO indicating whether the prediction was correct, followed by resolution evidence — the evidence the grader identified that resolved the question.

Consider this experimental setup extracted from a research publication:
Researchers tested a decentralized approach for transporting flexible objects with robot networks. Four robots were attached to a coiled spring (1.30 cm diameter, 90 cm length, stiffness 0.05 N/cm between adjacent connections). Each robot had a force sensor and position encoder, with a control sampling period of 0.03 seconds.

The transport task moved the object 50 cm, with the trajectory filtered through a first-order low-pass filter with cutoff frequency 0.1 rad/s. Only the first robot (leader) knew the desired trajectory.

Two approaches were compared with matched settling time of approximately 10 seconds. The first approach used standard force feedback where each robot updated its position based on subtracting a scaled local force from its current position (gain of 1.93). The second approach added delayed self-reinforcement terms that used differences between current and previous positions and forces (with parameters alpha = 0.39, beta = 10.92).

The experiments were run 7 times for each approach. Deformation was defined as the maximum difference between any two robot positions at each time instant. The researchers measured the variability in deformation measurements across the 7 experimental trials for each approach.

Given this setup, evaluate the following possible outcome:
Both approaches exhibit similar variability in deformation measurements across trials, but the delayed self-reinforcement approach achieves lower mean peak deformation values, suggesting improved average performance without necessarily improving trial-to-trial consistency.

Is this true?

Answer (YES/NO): YES